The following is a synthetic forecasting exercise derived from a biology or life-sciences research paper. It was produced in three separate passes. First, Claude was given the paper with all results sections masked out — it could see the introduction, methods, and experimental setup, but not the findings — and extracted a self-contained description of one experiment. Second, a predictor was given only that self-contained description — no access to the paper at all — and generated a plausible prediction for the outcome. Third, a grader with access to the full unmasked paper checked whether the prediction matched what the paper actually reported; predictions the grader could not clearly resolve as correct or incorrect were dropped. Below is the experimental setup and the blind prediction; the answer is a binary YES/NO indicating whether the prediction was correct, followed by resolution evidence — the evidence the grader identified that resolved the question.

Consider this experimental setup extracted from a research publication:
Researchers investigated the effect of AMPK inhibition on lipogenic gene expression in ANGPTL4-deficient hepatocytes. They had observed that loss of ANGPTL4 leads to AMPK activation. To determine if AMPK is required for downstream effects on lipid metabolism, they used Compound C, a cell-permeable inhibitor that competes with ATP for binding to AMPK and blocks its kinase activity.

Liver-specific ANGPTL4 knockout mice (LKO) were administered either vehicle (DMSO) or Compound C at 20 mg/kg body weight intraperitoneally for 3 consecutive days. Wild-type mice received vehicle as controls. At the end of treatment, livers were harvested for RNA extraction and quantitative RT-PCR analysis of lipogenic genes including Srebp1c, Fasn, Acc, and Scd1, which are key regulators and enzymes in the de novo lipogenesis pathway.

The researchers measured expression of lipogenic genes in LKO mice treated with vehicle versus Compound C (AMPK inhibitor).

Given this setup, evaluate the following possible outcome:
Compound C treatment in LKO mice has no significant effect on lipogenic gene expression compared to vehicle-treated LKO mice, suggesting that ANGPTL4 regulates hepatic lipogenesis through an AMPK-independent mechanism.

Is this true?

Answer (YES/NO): NO